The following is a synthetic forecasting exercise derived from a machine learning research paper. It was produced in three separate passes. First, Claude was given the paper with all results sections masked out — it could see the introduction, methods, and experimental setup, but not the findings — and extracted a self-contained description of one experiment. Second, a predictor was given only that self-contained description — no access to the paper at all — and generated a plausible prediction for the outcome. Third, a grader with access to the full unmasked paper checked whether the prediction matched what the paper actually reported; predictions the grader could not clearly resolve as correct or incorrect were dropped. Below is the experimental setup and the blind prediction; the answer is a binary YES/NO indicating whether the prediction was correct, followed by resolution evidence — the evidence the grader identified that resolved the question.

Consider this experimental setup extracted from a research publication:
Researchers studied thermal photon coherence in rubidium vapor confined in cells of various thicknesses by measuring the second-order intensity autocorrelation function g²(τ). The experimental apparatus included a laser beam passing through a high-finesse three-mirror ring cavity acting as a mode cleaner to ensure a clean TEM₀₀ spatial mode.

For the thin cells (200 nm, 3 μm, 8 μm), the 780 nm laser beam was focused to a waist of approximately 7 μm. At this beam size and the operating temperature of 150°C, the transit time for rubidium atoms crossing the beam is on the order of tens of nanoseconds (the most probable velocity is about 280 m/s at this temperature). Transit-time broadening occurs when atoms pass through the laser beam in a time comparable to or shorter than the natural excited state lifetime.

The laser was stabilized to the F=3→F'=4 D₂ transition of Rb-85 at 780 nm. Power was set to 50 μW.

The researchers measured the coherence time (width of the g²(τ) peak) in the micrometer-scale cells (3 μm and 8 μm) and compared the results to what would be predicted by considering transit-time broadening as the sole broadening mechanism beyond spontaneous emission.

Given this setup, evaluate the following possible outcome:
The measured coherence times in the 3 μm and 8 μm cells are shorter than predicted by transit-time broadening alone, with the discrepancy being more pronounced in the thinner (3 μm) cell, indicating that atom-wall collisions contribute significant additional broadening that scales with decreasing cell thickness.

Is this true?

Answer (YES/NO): NO